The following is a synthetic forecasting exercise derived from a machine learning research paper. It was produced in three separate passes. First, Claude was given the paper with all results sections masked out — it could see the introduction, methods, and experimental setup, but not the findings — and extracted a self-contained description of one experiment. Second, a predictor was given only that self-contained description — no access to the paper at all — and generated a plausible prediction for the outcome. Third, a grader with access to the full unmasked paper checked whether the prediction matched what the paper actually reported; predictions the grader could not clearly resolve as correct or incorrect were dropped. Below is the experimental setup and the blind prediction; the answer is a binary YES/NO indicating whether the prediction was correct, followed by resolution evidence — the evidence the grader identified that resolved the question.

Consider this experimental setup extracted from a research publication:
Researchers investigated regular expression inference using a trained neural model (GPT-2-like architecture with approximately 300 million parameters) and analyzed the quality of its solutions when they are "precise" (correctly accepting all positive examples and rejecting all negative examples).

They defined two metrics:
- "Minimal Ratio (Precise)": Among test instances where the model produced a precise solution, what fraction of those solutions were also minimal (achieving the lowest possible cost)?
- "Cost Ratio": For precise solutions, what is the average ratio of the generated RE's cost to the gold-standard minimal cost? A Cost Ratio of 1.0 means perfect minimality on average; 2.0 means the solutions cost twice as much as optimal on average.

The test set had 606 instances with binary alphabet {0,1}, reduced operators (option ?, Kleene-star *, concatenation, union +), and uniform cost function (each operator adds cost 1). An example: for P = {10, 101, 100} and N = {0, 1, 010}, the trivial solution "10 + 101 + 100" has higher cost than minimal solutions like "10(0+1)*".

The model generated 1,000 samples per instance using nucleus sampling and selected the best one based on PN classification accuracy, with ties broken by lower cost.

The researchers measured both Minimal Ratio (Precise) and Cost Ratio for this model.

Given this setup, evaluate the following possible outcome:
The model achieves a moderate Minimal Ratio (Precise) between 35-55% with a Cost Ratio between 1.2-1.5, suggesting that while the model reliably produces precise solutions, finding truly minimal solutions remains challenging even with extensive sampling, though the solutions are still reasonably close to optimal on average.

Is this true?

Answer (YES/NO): NO